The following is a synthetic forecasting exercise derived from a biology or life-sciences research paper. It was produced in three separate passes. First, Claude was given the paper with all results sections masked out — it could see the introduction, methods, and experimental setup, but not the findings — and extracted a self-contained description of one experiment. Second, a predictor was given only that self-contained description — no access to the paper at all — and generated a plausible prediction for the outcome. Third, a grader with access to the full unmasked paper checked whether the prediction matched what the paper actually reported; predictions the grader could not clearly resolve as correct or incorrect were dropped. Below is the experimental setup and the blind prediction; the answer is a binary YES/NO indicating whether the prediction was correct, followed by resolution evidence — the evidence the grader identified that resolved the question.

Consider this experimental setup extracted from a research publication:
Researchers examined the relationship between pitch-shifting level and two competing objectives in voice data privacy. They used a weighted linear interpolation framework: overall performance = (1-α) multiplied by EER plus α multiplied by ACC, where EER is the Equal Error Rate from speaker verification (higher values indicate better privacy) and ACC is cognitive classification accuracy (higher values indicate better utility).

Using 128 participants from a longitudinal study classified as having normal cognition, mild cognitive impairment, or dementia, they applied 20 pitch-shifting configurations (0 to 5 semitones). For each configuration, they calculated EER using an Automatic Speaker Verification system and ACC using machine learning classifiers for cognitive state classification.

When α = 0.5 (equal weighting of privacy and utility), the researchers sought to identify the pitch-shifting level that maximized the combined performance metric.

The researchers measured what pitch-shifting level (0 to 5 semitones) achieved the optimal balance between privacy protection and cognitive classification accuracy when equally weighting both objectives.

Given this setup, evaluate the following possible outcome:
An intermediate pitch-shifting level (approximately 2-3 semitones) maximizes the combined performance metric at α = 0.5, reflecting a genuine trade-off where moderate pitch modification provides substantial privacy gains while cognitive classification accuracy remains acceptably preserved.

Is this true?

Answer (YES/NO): NO